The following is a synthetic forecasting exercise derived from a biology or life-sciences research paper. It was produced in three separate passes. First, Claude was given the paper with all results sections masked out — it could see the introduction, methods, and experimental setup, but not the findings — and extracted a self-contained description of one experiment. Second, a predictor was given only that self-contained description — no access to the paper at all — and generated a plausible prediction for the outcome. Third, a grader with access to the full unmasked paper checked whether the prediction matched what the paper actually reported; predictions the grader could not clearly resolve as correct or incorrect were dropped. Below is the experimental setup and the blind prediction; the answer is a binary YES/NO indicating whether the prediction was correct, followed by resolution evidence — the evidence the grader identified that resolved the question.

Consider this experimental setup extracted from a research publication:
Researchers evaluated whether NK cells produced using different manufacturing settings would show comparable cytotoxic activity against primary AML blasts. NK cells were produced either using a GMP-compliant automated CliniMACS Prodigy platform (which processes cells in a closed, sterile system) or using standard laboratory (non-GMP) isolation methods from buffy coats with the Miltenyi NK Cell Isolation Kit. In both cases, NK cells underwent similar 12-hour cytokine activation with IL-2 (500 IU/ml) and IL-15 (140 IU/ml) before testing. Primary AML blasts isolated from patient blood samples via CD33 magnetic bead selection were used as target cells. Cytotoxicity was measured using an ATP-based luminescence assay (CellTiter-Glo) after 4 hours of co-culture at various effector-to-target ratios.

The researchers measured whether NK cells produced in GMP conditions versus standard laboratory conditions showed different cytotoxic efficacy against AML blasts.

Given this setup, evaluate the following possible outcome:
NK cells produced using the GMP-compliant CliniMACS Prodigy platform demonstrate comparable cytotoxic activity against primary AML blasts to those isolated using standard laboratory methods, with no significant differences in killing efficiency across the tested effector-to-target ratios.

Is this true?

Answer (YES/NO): YES